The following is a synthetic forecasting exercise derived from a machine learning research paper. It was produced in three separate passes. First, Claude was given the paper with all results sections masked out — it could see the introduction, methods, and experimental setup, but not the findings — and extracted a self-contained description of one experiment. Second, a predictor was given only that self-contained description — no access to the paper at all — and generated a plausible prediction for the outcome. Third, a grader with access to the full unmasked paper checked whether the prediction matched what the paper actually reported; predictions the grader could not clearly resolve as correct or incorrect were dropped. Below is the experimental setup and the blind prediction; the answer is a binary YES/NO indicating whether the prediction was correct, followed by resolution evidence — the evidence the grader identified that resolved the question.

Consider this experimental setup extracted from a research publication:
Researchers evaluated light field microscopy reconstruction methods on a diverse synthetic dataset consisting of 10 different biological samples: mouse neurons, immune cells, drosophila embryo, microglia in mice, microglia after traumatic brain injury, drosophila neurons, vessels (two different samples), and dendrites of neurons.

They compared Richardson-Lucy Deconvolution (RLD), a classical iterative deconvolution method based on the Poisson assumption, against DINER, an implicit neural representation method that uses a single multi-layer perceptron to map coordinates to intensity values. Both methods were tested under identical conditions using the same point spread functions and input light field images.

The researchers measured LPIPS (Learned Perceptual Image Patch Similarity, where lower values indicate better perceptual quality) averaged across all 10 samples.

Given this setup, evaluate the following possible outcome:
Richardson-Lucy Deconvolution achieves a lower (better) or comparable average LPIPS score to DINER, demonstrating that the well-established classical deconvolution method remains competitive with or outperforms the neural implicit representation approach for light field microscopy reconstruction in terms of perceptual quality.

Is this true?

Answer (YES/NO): NO